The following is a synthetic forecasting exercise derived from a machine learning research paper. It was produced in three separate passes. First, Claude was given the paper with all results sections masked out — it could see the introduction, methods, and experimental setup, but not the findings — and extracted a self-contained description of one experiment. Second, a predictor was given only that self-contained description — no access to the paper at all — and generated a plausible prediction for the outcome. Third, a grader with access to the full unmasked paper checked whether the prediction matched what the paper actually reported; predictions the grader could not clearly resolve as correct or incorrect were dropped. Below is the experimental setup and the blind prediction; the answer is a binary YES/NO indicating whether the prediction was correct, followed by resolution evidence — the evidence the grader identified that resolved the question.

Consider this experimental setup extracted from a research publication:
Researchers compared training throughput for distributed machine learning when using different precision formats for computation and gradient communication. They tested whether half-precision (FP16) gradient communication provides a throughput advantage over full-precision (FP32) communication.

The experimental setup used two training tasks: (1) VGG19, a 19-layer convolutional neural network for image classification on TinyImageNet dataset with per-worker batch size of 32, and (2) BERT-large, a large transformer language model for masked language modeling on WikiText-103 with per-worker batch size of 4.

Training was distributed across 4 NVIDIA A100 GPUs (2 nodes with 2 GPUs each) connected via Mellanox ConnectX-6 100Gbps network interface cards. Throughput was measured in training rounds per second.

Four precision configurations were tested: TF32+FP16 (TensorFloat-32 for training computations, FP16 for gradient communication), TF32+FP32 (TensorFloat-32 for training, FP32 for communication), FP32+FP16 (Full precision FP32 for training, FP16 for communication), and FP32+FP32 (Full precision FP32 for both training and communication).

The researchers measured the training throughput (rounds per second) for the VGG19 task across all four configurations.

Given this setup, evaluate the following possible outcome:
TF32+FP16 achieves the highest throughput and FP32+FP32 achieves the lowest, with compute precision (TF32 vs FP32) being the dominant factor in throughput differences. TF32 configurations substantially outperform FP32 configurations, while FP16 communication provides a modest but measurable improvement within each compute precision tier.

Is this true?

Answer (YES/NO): NO